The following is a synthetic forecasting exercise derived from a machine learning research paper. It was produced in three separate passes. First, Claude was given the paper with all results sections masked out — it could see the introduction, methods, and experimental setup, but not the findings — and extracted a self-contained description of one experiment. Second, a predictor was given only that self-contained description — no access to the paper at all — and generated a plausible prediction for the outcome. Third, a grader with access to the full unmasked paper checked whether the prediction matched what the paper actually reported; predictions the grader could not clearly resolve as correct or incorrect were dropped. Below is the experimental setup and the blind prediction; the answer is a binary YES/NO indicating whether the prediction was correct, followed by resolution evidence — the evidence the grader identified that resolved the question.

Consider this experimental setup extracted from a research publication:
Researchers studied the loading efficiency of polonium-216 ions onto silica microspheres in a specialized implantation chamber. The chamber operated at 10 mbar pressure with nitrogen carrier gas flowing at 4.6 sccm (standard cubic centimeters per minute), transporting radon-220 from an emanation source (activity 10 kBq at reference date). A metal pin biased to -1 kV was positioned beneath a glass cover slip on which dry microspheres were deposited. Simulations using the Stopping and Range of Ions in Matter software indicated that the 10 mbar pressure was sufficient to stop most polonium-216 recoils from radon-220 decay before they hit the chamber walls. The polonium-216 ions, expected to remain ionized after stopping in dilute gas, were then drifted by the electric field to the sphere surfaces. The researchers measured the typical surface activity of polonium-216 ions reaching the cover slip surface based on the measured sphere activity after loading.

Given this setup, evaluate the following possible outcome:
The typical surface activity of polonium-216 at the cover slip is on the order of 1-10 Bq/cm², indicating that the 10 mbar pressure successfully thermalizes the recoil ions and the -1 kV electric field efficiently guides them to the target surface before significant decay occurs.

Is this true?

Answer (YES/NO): NO